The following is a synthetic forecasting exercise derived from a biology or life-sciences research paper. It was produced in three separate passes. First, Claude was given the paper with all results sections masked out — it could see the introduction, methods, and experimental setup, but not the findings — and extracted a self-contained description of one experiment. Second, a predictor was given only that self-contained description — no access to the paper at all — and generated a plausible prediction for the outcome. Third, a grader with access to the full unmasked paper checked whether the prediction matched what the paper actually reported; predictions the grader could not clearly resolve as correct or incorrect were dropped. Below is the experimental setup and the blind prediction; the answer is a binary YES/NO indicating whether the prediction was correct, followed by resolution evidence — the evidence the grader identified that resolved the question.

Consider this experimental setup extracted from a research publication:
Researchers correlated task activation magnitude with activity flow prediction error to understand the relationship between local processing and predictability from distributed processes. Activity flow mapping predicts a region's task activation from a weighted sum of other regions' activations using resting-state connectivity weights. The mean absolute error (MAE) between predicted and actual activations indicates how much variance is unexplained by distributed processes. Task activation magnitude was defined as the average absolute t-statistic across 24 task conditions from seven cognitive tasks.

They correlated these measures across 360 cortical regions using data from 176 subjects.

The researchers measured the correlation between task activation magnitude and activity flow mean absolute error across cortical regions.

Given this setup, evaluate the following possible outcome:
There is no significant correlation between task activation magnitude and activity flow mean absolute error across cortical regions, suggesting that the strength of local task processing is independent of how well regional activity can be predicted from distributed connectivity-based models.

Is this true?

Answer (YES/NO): NO